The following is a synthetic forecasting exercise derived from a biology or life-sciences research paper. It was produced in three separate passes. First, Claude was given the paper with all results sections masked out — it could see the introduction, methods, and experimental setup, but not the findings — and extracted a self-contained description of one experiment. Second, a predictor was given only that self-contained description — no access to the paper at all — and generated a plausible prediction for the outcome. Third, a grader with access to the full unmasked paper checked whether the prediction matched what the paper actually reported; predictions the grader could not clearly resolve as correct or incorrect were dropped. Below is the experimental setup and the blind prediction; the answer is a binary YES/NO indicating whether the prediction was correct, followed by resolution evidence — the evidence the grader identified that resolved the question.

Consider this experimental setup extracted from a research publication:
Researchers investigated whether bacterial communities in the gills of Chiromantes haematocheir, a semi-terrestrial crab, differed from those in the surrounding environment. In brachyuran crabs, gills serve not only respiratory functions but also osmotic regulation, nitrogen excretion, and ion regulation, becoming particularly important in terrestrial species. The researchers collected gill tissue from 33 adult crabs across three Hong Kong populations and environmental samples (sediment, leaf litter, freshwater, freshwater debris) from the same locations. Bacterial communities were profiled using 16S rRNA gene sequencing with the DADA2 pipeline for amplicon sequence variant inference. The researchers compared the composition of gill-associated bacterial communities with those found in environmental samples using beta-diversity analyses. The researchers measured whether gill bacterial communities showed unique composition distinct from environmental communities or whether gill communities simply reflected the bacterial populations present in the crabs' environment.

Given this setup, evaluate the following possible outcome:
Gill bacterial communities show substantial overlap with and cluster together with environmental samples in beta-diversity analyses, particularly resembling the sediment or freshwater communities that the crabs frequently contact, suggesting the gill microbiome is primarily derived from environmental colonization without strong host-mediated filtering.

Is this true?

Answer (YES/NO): NO